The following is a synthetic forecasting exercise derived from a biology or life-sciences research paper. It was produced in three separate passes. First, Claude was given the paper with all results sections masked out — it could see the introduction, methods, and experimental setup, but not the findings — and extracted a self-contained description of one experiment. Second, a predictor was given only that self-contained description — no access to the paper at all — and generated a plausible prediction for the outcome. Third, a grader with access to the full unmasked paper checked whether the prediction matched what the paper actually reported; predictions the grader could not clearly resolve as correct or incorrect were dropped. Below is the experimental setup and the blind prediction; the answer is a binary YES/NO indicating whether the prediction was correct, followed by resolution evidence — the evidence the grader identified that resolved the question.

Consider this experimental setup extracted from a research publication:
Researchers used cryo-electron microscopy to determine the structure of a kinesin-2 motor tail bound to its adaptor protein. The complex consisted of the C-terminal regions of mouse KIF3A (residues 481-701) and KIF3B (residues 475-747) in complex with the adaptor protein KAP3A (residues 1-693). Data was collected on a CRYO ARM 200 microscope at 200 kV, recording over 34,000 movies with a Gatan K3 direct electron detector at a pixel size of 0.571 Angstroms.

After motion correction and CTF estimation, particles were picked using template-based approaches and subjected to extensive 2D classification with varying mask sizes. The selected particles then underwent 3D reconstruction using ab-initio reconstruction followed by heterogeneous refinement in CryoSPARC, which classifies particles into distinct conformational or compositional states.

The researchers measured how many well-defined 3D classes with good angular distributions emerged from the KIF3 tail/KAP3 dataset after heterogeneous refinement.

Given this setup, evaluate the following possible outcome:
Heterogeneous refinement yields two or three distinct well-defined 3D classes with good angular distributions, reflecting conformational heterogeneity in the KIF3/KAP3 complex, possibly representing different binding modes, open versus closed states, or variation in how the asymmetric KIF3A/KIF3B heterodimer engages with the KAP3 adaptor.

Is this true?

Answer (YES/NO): YES